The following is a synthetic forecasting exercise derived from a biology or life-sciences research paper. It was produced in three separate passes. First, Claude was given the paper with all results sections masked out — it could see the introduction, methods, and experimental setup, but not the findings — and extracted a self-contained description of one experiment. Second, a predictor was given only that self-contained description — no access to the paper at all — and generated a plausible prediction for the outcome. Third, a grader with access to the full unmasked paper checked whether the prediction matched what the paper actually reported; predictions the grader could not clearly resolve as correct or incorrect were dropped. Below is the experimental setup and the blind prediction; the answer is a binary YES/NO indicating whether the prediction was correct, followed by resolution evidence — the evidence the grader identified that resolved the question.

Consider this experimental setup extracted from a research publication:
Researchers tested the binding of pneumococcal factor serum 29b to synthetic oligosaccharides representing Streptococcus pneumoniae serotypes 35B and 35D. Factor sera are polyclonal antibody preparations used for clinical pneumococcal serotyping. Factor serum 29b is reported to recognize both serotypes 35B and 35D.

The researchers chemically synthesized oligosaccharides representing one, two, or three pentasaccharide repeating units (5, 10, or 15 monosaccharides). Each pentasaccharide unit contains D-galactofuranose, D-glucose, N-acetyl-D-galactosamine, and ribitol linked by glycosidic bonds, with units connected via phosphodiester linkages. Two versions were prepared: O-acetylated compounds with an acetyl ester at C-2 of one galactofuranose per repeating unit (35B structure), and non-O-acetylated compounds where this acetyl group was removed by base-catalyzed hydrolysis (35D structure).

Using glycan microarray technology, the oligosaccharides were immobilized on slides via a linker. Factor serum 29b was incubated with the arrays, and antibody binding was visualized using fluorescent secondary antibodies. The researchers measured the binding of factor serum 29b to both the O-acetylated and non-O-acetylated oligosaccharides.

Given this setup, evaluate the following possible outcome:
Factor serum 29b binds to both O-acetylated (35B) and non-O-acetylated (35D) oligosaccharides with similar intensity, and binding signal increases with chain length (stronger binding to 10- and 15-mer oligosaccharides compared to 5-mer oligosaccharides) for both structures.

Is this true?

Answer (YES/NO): NO